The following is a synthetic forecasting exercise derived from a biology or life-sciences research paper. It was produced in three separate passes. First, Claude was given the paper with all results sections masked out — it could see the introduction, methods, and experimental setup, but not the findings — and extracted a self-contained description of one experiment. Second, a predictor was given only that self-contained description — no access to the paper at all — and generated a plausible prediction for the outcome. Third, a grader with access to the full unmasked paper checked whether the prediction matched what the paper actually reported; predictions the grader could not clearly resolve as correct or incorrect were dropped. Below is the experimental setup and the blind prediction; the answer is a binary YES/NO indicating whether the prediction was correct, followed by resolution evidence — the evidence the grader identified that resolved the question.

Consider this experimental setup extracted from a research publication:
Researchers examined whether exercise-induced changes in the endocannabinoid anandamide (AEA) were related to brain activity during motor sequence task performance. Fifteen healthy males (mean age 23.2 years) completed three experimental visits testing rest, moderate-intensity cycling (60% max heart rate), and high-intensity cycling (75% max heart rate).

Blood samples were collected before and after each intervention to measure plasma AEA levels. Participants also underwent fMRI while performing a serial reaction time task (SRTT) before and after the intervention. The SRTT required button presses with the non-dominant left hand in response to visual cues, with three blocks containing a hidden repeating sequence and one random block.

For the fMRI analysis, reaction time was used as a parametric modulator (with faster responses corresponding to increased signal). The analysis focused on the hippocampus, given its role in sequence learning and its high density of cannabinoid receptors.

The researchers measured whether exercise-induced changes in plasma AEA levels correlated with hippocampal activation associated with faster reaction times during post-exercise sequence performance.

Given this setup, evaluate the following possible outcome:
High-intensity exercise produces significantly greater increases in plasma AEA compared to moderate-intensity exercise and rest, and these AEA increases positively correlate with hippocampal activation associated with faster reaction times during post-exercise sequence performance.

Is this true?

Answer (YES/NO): NO